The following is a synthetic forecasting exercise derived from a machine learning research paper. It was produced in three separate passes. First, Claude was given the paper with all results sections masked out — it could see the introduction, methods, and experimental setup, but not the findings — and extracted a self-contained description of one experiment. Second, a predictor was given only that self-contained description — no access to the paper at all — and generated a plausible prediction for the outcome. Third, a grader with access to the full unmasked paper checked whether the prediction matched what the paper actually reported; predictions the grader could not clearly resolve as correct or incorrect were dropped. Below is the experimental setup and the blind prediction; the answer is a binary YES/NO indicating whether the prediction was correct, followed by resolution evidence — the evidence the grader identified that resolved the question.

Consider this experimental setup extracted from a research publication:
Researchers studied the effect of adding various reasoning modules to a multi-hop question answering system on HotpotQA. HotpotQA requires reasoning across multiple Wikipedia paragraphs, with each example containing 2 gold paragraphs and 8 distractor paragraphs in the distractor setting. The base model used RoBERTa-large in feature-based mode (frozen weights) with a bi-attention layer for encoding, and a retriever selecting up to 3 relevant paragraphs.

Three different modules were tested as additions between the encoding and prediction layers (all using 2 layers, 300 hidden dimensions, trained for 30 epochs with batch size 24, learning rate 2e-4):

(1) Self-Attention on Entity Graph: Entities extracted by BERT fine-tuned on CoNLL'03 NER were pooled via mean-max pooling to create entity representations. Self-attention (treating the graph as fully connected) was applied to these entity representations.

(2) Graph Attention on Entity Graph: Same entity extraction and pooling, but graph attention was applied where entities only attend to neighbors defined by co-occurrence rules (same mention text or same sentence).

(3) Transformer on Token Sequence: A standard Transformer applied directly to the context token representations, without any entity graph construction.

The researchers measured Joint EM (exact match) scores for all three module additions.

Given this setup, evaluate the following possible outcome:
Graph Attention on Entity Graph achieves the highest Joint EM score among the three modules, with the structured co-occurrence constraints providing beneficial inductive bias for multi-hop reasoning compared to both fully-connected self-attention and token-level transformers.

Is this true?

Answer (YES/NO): NO